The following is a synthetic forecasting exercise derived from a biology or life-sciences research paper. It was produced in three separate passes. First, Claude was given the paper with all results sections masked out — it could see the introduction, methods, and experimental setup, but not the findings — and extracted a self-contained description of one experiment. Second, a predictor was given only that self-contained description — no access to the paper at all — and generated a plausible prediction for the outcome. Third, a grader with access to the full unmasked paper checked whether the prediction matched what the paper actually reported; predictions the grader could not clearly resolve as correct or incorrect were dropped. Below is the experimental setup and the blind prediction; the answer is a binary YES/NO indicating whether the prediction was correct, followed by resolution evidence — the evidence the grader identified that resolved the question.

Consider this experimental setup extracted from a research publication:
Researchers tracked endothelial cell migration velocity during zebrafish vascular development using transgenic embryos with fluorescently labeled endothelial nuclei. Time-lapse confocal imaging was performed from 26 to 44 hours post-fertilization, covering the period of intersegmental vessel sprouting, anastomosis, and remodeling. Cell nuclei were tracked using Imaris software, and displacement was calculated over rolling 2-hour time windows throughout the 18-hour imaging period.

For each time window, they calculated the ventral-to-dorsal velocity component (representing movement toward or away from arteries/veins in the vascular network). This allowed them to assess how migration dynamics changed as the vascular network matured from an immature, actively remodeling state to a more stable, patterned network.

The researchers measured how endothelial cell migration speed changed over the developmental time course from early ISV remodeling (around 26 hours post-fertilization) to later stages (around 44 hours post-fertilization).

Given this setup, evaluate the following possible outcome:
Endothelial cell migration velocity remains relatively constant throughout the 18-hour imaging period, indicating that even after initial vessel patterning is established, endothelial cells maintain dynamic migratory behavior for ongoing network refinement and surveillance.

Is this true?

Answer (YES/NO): NO